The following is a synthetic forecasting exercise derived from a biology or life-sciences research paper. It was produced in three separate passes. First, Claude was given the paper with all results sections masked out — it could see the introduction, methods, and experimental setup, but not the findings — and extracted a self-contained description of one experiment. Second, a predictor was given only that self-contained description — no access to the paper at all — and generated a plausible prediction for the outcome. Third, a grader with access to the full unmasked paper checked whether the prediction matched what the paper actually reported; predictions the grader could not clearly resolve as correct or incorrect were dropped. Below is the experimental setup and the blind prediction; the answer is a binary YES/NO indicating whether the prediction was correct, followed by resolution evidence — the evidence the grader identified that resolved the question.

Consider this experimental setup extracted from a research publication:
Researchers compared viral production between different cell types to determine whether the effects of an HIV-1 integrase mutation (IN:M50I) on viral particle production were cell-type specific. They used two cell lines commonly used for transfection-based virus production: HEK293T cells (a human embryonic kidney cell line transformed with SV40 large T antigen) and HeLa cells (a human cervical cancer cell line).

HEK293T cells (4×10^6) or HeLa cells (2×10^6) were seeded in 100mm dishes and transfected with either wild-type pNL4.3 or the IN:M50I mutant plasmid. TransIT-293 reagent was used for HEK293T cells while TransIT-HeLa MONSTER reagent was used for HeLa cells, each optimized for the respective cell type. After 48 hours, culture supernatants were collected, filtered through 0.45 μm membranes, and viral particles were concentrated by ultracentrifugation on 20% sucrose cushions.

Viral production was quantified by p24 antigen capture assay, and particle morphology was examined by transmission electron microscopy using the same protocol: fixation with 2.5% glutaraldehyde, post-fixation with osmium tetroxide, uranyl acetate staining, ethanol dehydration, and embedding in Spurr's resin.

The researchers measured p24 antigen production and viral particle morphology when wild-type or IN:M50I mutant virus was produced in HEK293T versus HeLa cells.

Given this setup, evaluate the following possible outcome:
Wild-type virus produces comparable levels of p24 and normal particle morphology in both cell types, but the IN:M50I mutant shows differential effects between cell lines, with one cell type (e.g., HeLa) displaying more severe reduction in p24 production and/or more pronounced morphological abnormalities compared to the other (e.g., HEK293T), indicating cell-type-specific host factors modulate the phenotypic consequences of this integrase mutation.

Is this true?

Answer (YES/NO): NO